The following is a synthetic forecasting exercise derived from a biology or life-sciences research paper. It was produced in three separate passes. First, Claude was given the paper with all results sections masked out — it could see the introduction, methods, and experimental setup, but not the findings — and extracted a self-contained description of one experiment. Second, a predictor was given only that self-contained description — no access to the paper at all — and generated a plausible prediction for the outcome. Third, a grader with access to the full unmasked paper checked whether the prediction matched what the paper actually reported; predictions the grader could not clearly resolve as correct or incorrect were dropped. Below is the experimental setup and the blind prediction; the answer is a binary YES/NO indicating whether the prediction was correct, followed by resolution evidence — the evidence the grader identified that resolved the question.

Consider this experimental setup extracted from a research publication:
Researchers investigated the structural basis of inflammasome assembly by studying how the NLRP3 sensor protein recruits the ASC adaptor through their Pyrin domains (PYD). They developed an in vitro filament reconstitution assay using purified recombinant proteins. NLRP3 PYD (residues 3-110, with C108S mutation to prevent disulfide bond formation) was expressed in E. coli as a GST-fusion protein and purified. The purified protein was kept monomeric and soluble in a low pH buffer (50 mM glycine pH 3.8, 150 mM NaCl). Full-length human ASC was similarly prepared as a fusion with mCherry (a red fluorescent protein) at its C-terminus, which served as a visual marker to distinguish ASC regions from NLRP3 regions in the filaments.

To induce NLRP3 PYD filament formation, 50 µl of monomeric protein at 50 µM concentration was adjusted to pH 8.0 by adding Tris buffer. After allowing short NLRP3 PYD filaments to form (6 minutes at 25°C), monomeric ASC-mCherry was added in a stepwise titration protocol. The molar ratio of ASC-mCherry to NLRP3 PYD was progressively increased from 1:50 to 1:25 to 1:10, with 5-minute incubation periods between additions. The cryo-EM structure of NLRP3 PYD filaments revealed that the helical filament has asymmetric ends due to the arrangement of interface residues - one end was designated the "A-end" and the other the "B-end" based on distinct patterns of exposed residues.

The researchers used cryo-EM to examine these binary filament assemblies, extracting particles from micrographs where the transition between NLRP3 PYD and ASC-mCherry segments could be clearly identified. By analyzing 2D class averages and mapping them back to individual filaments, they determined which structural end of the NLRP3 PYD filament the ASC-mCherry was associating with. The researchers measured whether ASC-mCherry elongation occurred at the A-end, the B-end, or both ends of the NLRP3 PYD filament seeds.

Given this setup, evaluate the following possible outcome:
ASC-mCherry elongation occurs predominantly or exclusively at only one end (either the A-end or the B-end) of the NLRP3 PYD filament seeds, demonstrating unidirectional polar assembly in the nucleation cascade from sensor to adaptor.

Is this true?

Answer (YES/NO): YES